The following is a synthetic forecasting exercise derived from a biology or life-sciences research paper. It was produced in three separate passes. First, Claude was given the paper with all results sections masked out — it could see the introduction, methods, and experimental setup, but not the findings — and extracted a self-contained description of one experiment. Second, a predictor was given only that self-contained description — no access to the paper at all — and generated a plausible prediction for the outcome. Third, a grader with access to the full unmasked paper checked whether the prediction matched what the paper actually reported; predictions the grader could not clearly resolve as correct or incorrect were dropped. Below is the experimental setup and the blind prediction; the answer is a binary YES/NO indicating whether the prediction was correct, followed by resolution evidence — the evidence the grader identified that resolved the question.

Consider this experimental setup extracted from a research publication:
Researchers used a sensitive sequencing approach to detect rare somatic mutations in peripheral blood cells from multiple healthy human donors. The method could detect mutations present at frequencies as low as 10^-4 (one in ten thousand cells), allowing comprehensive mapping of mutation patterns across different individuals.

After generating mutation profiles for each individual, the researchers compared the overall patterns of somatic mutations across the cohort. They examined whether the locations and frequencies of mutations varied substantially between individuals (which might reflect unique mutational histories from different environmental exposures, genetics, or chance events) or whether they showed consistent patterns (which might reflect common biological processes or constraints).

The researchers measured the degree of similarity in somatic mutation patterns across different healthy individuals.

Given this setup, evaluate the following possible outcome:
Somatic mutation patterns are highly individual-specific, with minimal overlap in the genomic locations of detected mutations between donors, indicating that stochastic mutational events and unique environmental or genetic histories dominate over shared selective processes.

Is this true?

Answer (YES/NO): NO